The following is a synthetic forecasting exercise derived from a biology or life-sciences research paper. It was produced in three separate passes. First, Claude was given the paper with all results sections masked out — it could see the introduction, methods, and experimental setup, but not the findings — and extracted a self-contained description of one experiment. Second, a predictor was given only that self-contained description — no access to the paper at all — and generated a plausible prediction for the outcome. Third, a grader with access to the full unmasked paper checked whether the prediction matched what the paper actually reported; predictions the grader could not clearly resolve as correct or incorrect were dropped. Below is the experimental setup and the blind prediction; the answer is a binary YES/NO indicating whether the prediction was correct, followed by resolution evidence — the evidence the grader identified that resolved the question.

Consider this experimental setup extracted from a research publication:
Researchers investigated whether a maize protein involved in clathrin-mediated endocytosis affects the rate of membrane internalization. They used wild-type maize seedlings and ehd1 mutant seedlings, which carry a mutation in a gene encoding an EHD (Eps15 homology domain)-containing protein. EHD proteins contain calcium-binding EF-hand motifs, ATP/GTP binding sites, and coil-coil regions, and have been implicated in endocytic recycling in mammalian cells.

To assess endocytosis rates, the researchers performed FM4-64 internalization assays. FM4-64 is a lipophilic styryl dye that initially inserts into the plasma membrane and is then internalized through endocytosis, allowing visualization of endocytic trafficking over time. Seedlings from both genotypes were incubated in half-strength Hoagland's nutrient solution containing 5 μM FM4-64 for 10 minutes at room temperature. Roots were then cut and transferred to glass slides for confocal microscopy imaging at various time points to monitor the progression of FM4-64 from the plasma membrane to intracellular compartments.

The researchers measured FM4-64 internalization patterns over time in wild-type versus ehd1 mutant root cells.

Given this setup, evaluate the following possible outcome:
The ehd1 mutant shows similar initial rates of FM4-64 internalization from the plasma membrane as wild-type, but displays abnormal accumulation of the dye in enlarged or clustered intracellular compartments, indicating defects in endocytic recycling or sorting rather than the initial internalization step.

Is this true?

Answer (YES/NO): NO